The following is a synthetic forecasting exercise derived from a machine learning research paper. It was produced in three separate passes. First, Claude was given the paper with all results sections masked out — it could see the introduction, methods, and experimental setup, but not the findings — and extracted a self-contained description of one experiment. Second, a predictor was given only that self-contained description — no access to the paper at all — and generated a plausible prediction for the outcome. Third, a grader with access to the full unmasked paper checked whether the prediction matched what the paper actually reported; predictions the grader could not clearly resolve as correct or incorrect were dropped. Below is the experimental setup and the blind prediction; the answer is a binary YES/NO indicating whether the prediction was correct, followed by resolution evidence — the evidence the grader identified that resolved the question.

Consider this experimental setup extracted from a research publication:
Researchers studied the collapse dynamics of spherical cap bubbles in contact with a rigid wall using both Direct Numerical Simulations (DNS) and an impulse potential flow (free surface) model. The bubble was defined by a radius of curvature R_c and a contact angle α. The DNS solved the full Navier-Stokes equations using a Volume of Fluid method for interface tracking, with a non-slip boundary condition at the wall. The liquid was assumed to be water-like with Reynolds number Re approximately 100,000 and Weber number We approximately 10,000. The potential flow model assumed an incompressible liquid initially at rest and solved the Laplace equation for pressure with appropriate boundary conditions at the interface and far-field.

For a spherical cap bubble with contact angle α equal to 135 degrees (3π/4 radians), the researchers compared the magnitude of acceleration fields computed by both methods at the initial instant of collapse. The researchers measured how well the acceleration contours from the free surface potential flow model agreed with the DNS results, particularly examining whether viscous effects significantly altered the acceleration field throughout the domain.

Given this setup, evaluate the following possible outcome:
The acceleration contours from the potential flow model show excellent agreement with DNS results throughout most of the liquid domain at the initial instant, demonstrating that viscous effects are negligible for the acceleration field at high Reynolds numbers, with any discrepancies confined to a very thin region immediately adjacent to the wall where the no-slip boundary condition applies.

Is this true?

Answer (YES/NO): YES